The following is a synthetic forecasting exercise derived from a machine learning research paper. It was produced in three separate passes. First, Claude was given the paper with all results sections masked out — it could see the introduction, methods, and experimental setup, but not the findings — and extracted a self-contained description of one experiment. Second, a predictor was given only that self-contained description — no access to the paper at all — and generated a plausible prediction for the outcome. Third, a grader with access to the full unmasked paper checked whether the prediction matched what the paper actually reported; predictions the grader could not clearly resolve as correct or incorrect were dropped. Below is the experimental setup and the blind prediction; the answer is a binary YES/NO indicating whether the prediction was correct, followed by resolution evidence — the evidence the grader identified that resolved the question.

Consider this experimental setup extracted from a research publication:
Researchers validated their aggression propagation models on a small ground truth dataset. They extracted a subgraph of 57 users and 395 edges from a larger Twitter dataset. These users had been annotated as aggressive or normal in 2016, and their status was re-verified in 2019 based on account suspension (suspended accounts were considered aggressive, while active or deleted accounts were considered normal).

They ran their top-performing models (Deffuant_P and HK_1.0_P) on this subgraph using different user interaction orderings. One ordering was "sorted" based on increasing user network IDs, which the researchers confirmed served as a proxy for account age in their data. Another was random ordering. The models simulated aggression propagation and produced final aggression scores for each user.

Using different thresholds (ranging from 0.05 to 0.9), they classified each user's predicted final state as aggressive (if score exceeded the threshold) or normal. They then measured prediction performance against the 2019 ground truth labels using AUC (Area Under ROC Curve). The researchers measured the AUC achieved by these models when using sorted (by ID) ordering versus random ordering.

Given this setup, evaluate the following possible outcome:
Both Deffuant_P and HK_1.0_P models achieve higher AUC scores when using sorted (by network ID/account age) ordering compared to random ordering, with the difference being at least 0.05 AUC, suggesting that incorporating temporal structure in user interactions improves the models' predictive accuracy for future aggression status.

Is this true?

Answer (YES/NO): NO